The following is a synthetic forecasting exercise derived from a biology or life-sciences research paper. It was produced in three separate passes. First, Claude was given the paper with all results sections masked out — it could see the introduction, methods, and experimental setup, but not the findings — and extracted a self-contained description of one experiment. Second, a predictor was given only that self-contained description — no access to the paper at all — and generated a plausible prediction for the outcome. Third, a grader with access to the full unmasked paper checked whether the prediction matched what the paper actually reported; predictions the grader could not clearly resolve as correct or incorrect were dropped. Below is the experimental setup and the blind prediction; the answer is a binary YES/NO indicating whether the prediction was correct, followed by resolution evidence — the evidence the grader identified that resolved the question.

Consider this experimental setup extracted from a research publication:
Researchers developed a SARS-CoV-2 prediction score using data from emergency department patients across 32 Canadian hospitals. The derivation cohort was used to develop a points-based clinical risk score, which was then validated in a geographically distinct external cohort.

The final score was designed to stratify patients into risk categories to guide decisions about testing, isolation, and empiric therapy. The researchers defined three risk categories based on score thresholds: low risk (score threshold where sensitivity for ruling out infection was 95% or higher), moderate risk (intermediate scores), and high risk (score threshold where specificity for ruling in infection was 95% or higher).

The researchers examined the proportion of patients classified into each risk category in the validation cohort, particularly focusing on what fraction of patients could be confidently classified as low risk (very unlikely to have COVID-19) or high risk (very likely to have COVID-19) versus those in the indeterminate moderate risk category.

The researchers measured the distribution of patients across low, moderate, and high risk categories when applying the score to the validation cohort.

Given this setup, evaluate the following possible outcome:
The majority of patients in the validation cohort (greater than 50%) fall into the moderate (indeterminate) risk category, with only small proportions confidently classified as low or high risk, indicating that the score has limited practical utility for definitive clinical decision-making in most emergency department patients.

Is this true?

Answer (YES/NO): NO